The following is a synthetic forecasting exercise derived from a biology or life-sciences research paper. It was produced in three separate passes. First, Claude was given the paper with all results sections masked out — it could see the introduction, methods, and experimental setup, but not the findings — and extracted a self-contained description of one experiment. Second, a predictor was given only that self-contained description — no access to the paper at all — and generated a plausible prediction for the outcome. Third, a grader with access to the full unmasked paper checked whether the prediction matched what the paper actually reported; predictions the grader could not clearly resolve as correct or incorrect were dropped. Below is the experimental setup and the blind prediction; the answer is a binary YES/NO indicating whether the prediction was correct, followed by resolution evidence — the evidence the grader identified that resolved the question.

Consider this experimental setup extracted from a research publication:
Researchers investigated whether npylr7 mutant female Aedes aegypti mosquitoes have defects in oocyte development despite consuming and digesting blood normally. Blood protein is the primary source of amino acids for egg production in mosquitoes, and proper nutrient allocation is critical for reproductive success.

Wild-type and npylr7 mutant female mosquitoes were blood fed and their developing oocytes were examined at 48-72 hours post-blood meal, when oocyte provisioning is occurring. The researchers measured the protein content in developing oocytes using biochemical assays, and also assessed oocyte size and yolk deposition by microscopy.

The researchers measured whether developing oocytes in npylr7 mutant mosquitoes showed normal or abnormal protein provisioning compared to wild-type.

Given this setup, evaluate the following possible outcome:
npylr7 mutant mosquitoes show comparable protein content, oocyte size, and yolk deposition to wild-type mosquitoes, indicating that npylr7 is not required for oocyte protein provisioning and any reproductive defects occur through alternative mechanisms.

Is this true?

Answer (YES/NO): NO